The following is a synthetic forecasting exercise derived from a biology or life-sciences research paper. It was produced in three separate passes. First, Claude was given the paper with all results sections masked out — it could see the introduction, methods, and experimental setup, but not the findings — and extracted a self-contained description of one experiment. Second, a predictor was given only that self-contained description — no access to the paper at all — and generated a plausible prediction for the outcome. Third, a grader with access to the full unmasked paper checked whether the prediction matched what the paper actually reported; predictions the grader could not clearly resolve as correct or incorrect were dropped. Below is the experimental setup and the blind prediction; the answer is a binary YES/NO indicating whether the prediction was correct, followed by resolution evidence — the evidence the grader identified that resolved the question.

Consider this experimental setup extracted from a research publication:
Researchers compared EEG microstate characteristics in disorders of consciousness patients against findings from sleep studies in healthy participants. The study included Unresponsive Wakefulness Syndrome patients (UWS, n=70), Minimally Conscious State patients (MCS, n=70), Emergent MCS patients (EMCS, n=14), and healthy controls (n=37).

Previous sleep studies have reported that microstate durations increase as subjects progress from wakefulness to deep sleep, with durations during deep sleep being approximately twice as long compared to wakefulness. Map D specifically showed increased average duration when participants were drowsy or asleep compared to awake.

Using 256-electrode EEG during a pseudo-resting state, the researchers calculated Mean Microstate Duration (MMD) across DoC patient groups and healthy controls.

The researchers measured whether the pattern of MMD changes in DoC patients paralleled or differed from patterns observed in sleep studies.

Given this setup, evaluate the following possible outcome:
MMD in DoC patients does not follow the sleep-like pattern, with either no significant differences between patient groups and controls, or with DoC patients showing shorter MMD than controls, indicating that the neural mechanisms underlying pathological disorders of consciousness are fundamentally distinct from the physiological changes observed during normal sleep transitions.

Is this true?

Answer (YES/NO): NO